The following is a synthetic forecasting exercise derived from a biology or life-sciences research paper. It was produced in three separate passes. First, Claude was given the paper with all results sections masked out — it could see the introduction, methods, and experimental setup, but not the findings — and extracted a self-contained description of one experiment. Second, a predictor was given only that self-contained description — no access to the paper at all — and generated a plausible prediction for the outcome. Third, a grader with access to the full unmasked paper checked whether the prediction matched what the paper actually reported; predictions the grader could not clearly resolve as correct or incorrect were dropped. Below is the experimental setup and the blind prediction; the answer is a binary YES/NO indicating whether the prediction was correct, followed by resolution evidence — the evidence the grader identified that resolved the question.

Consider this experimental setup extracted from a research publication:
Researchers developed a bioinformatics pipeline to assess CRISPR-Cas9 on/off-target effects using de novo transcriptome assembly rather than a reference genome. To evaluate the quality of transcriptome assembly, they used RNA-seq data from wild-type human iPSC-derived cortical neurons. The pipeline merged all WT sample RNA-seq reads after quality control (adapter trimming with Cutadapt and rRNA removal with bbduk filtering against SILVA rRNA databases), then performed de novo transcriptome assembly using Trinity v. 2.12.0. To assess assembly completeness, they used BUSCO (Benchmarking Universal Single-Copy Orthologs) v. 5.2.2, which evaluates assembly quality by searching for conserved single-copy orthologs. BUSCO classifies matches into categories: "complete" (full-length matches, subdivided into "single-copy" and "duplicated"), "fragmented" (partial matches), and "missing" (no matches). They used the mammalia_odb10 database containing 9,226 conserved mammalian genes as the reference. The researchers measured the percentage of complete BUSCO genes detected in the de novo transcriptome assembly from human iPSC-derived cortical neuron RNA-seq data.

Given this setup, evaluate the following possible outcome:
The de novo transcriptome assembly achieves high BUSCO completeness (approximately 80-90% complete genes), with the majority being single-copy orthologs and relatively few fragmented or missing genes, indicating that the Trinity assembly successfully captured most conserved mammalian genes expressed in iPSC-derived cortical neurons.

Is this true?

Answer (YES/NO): NO